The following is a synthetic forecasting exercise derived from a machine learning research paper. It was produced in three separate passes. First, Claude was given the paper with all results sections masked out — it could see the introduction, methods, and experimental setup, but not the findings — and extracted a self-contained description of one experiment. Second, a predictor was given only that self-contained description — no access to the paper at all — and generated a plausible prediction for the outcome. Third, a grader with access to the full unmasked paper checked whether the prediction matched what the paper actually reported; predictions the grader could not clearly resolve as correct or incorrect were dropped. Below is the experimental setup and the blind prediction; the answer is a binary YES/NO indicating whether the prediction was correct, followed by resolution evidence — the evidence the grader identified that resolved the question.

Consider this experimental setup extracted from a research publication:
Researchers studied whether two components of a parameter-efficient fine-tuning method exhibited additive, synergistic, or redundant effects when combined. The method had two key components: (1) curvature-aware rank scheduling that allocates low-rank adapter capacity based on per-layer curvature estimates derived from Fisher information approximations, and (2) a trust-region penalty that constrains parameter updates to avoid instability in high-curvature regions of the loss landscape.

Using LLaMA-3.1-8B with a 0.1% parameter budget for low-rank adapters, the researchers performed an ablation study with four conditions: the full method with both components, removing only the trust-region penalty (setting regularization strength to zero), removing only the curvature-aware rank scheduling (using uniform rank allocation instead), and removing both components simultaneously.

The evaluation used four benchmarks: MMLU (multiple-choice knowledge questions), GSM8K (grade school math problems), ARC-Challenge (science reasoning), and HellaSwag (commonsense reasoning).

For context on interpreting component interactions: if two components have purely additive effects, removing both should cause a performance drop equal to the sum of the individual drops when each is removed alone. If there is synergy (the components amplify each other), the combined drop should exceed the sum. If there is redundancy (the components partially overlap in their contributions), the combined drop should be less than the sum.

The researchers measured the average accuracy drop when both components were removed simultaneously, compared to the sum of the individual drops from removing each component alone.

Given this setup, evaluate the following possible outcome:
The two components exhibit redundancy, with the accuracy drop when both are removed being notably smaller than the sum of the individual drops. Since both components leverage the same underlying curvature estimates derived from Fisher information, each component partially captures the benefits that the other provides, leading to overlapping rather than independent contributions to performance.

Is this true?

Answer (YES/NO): YES